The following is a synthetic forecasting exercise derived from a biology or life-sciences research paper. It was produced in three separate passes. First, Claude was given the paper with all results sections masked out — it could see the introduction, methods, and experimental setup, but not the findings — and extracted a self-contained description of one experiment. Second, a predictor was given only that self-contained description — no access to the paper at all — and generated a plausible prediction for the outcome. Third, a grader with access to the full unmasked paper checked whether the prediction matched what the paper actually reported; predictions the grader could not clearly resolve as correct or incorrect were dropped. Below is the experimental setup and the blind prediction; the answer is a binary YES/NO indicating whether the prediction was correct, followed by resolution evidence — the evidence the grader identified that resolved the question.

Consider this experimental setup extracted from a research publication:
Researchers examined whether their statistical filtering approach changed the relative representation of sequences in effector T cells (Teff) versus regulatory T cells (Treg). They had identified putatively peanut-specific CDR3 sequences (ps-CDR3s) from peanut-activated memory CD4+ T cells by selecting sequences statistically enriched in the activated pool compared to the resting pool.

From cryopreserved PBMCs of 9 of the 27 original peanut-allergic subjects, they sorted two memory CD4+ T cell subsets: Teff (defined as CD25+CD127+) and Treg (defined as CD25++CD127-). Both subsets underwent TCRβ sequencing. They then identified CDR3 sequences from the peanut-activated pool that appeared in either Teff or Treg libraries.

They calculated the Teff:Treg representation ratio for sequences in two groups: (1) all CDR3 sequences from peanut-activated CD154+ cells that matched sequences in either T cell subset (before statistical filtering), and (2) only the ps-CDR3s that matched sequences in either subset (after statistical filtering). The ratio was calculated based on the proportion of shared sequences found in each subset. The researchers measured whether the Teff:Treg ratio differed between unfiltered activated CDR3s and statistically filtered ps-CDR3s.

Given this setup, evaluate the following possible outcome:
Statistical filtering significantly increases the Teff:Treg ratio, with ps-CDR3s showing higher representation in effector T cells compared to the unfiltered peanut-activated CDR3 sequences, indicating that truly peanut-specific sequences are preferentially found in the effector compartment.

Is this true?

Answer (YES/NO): YES